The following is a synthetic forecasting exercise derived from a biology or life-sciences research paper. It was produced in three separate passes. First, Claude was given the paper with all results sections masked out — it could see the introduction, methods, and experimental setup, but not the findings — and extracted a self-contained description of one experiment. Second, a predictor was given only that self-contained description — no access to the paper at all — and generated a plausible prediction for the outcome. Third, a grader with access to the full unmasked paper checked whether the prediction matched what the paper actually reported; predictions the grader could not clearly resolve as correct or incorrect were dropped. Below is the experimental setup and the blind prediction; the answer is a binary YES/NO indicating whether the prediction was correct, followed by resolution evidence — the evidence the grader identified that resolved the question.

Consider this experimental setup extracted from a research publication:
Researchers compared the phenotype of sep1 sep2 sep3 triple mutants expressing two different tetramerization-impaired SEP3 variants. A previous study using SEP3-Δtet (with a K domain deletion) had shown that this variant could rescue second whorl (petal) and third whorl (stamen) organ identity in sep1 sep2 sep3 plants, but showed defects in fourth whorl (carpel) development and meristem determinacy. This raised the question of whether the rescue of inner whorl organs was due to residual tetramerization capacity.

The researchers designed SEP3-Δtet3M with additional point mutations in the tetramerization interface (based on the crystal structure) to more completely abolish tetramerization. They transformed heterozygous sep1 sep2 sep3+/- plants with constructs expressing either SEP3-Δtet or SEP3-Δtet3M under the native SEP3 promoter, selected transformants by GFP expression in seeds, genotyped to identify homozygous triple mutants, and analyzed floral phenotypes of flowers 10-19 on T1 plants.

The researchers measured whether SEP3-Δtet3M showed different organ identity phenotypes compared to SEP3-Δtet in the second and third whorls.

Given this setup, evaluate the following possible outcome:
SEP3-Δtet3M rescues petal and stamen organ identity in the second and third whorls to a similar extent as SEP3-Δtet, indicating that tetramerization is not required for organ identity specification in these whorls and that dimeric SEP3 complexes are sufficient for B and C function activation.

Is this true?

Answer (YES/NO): NO